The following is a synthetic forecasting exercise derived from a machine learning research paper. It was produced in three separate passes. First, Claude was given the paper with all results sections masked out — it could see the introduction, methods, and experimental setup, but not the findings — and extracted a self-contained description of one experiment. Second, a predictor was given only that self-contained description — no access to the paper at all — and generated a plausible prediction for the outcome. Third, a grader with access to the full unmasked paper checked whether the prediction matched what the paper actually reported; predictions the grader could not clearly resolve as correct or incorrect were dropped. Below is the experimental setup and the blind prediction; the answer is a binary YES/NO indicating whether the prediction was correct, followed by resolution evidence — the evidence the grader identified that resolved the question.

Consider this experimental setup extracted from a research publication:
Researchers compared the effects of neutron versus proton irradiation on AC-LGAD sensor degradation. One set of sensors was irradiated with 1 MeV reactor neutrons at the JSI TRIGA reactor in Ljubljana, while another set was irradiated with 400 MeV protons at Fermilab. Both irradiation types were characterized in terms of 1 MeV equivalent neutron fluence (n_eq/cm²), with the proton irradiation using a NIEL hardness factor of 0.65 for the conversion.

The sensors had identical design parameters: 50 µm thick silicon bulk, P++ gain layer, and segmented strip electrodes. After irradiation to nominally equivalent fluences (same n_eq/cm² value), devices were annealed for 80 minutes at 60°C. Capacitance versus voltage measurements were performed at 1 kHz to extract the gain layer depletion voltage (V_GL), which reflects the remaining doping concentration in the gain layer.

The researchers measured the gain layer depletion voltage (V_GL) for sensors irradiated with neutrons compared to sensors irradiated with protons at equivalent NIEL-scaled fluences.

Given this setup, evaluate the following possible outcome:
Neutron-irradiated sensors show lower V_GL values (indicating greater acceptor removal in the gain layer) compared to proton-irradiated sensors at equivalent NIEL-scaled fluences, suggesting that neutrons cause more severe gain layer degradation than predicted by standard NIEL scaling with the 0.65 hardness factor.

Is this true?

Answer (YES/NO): NO